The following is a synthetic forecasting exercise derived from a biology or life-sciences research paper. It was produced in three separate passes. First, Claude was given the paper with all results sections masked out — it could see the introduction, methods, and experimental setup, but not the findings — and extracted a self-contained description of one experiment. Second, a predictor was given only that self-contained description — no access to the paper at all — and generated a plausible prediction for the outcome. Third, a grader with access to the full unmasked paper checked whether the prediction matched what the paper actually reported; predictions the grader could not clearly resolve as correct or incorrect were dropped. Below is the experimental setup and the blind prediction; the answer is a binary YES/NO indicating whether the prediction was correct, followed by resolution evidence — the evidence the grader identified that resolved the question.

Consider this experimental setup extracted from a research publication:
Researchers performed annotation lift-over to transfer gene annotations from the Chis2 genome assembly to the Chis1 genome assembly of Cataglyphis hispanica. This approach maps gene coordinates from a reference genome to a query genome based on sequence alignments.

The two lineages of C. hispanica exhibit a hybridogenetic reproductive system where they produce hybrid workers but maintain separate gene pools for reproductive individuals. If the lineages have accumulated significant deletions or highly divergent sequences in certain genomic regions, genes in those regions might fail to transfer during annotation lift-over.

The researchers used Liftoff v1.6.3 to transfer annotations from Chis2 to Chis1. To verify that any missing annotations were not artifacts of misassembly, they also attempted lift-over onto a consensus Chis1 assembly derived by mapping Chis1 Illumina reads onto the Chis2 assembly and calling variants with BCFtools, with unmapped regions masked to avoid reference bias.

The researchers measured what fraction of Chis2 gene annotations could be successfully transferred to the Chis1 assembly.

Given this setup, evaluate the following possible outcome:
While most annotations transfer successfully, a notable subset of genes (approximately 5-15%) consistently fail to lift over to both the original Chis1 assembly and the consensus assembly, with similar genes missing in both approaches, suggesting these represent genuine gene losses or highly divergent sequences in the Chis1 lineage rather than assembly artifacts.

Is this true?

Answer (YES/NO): NO